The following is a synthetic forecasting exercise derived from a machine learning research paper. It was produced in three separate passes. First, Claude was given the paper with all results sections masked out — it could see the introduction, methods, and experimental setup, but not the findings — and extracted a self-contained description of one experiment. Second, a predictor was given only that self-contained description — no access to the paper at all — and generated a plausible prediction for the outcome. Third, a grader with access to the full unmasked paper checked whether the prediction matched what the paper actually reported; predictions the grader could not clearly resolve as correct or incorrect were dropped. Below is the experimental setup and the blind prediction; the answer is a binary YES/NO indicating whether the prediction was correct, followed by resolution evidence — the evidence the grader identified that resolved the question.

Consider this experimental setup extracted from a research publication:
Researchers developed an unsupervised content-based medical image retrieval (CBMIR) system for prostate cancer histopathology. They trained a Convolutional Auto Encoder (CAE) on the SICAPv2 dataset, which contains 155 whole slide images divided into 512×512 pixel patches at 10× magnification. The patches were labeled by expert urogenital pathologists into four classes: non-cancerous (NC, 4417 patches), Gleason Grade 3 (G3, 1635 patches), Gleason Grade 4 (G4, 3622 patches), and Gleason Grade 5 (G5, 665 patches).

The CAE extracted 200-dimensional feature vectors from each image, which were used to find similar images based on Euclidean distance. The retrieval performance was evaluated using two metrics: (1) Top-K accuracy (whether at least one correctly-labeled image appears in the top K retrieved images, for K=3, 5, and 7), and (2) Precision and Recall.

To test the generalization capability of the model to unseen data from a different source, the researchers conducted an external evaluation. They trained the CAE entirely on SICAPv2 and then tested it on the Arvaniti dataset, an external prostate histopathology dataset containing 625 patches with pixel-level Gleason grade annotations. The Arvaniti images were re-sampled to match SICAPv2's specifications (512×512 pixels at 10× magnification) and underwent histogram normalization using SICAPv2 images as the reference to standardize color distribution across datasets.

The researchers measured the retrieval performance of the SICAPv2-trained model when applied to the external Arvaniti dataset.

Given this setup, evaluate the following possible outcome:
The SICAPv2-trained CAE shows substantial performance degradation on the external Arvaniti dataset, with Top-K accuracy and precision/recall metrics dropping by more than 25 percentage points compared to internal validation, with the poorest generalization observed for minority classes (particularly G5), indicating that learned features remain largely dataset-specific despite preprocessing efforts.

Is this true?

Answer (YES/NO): NO